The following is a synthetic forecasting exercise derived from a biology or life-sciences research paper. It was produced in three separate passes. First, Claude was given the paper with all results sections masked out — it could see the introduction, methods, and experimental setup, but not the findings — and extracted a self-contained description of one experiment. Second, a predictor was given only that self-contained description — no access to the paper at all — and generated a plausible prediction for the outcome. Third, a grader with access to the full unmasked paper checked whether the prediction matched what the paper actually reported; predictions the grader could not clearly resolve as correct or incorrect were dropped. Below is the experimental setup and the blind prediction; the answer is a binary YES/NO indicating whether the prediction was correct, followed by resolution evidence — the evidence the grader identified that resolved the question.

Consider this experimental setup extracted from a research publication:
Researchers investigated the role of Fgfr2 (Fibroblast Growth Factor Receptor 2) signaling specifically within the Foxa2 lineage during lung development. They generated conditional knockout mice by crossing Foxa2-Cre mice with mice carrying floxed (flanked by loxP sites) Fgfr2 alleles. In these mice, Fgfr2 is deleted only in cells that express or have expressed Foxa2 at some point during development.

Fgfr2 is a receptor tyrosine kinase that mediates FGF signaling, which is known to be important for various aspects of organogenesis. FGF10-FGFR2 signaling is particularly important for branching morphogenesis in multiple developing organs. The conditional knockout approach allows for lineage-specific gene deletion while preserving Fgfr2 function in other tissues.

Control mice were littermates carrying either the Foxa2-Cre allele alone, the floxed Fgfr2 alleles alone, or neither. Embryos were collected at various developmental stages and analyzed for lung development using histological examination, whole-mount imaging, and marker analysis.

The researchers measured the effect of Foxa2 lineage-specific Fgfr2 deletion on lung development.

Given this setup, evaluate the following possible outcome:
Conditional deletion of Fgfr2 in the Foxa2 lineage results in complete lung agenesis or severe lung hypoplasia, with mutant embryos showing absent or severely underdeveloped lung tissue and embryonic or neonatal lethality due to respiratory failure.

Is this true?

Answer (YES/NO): YES